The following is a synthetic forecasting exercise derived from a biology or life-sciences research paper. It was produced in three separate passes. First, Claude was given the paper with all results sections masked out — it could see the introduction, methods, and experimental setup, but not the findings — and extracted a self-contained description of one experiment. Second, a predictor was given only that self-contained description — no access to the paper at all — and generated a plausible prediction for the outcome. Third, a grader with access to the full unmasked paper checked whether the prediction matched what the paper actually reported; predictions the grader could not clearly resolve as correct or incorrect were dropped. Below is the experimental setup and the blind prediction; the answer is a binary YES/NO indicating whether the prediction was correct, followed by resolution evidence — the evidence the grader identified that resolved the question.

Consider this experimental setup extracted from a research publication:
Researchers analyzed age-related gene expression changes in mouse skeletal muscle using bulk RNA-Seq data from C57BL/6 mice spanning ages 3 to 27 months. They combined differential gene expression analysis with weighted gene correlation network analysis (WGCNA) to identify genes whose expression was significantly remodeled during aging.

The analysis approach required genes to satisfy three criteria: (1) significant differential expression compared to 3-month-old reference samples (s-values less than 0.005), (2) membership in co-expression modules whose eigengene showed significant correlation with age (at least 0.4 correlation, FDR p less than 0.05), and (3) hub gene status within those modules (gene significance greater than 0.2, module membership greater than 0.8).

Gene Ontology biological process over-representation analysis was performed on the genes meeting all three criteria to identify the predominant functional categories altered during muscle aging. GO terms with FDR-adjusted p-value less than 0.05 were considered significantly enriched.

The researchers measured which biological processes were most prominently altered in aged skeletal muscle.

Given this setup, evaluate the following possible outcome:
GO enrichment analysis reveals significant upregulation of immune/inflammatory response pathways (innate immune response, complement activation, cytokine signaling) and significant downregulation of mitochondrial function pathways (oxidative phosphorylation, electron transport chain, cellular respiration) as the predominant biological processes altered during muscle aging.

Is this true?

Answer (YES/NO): NO